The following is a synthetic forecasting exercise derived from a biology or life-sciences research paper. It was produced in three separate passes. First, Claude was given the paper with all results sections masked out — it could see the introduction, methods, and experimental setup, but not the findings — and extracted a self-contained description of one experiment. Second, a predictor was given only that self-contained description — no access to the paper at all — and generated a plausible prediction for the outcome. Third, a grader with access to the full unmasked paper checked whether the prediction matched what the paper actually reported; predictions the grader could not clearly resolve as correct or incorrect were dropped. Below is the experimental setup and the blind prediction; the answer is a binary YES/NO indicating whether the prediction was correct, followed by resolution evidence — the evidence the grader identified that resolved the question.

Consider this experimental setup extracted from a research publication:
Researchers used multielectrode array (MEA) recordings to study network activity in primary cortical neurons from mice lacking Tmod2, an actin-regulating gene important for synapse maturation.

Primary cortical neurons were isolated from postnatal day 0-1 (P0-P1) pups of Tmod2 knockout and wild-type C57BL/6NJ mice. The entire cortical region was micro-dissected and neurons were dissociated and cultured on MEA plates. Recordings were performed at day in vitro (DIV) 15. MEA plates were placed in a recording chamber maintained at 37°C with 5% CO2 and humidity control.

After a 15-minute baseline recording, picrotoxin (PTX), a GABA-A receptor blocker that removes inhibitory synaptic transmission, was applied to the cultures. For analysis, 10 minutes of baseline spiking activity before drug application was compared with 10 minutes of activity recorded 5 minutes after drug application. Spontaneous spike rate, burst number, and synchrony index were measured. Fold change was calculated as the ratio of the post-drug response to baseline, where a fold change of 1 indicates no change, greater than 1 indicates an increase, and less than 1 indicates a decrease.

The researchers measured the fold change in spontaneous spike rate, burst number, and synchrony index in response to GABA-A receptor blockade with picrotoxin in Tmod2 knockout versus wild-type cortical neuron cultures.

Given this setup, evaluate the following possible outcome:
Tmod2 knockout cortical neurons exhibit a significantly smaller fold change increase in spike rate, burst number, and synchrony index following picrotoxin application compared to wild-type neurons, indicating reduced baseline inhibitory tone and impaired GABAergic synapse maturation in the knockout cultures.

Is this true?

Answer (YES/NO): YES